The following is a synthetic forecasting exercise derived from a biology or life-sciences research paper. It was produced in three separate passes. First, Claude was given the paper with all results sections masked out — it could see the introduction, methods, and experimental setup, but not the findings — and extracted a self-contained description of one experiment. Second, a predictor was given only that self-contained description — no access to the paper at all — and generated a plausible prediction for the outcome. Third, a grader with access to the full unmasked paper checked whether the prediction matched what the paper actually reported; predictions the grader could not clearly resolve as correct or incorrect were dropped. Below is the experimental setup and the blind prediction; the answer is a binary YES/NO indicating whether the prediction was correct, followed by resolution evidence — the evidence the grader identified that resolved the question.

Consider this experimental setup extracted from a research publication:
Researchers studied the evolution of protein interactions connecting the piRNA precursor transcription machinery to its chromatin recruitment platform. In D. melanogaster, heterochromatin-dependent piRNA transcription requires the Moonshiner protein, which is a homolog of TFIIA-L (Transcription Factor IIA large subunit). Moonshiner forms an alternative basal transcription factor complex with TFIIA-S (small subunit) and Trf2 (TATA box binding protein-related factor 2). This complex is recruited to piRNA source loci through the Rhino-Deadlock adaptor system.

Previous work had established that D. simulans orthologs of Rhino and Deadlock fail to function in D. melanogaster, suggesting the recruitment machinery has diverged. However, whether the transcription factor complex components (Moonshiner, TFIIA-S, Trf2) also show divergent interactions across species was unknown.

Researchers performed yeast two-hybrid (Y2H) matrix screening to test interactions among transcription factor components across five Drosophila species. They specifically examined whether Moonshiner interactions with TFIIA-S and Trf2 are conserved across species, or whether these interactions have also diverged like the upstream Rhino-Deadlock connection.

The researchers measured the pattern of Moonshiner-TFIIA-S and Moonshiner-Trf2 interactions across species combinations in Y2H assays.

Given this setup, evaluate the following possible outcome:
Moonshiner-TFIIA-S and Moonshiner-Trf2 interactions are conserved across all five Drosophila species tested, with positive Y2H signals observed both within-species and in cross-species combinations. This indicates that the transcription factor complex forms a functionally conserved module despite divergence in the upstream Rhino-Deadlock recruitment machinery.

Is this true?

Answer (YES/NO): NO